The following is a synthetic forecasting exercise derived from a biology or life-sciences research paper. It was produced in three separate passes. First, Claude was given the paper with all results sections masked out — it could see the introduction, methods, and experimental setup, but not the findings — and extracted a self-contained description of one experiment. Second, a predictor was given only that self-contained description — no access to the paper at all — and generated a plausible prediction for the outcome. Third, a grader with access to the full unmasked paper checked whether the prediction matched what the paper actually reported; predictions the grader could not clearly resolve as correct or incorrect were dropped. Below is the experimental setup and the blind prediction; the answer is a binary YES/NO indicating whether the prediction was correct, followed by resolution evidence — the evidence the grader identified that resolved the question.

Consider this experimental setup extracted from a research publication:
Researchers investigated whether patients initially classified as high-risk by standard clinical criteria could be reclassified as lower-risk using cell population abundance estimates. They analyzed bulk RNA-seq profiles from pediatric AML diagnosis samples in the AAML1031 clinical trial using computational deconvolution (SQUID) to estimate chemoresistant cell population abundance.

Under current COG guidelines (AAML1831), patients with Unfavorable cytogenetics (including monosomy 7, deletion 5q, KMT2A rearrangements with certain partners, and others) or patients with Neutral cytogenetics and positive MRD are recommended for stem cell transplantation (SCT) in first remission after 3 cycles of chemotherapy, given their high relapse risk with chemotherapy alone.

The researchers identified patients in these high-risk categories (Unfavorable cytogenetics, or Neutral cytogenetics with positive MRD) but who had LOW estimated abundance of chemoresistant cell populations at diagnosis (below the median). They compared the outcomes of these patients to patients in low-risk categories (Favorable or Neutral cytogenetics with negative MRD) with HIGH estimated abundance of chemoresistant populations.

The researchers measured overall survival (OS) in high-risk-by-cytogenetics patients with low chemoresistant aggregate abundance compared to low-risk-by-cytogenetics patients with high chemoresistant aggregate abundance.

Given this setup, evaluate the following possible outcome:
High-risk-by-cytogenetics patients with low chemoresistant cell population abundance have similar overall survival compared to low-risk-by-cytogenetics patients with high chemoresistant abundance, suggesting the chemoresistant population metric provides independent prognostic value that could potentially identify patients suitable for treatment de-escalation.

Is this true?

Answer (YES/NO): NO